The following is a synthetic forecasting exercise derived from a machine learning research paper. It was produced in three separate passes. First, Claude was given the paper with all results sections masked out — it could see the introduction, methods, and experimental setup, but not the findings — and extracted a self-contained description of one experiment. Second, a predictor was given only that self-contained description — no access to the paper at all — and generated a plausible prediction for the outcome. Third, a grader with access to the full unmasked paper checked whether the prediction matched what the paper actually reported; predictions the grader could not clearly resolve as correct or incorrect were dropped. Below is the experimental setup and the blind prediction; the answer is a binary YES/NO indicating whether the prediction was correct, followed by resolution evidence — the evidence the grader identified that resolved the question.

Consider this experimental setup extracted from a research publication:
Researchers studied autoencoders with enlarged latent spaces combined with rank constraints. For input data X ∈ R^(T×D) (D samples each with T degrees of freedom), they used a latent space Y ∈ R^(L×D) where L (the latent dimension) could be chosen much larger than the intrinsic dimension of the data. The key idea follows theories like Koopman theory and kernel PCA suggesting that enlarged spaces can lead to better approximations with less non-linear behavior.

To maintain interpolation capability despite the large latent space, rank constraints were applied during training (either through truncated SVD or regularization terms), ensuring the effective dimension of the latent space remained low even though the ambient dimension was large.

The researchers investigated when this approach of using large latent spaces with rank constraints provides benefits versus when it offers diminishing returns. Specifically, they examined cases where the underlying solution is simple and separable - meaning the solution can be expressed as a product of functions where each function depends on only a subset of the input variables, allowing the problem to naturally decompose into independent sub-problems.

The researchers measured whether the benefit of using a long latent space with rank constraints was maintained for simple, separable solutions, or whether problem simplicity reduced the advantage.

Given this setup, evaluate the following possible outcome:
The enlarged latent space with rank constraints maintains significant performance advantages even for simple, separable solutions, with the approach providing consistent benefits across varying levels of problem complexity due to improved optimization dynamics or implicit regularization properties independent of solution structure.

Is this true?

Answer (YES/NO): NO